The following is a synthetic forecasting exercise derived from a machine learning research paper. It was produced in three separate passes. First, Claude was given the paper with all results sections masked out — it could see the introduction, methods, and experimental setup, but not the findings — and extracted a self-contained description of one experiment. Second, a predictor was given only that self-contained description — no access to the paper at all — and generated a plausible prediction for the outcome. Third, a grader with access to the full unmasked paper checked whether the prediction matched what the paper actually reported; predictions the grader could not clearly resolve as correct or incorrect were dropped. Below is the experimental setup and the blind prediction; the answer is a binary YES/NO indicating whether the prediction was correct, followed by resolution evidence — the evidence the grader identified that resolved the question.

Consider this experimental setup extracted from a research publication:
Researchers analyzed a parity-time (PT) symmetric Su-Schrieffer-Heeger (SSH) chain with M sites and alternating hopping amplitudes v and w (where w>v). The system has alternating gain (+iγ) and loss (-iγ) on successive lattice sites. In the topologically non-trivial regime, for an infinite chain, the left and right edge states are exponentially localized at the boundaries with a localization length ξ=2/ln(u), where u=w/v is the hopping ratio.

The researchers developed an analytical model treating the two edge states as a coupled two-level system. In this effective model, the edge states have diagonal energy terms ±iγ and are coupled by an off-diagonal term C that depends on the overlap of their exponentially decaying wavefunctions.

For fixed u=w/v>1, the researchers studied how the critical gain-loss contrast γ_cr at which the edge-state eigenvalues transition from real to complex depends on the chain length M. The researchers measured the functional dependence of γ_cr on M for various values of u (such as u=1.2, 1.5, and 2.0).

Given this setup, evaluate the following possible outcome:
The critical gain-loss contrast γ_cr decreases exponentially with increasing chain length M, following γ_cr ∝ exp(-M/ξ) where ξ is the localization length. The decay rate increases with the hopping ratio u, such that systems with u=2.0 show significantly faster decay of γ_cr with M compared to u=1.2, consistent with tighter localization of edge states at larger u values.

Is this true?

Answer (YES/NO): YES